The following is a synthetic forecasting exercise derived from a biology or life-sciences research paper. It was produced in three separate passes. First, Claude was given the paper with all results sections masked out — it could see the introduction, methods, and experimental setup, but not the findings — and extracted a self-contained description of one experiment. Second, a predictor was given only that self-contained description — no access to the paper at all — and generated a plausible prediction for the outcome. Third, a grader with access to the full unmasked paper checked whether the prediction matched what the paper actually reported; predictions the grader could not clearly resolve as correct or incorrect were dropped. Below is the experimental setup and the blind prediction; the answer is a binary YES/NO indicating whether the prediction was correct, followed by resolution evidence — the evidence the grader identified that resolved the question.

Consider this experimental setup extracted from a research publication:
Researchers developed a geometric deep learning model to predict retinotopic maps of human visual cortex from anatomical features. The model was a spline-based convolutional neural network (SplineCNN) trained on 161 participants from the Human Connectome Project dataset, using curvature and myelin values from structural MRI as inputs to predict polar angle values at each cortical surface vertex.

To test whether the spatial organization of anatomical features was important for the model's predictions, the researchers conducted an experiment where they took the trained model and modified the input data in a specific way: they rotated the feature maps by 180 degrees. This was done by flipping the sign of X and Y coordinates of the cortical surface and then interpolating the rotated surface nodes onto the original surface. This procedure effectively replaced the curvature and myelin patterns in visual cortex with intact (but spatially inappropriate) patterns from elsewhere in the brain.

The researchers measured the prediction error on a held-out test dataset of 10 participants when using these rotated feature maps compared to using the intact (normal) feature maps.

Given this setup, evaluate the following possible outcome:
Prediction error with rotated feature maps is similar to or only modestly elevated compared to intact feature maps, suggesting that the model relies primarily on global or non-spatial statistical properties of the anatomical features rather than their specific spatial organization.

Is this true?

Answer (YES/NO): NO